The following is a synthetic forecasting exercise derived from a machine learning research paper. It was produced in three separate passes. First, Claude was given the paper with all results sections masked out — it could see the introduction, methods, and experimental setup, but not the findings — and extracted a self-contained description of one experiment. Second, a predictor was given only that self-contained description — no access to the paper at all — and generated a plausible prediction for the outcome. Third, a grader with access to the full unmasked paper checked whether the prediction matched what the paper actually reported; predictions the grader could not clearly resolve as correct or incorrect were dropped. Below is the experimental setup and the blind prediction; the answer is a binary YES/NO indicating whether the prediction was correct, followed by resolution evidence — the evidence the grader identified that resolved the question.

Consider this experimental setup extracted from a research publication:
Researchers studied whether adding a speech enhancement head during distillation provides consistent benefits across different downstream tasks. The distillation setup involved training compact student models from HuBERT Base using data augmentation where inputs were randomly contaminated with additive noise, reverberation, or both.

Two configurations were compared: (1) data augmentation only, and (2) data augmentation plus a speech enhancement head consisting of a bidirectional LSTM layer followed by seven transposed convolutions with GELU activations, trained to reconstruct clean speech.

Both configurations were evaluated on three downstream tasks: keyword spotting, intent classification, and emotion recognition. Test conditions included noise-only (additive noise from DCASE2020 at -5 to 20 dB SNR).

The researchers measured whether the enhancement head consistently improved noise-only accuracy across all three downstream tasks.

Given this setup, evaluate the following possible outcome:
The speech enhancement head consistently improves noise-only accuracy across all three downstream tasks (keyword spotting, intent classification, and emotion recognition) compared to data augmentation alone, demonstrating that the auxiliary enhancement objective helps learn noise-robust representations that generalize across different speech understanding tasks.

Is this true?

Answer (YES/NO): YES